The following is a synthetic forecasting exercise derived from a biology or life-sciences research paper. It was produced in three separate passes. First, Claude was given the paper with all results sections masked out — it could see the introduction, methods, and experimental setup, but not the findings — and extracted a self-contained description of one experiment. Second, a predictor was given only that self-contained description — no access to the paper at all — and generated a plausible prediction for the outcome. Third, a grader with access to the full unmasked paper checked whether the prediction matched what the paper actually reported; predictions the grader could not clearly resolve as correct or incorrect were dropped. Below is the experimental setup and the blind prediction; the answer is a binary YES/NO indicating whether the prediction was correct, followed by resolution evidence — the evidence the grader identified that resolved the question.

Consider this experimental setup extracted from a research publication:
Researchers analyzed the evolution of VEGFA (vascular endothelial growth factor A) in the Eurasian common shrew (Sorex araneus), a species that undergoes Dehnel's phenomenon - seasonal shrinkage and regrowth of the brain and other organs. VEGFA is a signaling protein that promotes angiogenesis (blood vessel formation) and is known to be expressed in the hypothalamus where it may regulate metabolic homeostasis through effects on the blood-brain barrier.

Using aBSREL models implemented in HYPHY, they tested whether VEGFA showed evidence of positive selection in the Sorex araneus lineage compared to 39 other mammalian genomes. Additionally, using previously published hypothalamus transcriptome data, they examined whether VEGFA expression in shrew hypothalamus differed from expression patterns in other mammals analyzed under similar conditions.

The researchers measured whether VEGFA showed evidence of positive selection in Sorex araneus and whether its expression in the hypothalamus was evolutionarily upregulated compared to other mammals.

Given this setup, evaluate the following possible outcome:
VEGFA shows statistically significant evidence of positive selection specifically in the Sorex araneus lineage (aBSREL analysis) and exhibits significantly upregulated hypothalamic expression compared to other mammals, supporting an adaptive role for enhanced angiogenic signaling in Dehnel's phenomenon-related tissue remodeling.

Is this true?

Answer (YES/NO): YES